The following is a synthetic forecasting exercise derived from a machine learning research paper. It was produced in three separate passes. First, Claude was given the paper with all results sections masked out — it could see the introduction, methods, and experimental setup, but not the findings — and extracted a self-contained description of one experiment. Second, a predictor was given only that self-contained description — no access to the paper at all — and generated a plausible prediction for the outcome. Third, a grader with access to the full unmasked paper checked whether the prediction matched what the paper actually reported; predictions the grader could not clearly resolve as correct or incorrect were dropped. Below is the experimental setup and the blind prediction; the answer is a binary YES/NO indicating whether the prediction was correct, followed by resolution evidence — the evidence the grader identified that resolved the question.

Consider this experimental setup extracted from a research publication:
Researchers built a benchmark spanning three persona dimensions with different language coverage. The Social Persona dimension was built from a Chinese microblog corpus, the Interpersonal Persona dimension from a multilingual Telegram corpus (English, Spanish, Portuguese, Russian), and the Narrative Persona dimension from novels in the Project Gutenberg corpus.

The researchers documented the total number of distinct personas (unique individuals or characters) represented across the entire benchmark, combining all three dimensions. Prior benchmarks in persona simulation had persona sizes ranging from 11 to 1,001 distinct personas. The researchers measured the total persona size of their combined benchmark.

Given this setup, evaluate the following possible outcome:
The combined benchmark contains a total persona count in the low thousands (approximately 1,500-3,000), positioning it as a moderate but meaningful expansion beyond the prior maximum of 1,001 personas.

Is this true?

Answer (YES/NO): NO